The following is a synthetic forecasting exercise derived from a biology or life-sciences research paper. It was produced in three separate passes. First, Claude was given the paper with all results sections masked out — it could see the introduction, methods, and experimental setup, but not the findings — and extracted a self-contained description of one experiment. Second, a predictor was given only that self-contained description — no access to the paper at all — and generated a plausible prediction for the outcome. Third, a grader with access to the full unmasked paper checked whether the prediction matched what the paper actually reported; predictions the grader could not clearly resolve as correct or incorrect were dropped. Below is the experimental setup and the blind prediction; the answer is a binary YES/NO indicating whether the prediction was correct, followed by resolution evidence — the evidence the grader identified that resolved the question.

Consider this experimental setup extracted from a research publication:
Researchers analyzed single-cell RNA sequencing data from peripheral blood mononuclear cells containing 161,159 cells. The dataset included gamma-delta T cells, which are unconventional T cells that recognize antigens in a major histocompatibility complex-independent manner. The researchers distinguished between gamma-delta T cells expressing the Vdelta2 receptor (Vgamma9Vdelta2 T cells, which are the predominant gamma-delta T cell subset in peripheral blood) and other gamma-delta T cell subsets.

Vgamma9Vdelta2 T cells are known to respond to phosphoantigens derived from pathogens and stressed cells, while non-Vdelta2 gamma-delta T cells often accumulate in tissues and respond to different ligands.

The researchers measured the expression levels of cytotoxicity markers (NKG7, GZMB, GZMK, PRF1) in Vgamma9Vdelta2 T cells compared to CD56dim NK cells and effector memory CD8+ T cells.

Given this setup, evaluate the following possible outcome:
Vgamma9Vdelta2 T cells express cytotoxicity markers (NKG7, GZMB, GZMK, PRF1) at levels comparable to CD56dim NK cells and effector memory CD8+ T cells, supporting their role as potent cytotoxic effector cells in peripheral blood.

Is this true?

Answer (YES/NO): NO